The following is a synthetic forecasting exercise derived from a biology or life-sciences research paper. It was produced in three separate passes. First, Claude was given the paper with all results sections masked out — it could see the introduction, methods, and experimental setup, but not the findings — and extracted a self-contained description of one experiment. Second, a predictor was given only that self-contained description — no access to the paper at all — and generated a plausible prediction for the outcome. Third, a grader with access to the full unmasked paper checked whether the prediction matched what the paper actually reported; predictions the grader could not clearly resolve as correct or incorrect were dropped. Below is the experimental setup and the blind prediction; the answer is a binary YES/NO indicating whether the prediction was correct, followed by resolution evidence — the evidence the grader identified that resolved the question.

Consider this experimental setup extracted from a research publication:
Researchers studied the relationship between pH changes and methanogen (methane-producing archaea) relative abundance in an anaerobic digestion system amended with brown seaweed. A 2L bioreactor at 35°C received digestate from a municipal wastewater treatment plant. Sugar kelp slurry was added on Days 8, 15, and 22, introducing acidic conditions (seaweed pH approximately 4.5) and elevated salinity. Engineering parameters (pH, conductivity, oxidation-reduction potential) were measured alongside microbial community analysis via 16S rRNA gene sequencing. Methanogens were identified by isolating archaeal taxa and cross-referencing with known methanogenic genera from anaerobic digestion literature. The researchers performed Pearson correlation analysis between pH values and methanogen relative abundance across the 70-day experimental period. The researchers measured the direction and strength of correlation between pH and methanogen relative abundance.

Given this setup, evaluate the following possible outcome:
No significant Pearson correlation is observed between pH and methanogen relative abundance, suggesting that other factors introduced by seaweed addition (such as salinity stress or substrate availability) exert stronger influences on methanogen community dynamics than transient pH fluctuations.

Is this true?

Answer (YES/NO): NO